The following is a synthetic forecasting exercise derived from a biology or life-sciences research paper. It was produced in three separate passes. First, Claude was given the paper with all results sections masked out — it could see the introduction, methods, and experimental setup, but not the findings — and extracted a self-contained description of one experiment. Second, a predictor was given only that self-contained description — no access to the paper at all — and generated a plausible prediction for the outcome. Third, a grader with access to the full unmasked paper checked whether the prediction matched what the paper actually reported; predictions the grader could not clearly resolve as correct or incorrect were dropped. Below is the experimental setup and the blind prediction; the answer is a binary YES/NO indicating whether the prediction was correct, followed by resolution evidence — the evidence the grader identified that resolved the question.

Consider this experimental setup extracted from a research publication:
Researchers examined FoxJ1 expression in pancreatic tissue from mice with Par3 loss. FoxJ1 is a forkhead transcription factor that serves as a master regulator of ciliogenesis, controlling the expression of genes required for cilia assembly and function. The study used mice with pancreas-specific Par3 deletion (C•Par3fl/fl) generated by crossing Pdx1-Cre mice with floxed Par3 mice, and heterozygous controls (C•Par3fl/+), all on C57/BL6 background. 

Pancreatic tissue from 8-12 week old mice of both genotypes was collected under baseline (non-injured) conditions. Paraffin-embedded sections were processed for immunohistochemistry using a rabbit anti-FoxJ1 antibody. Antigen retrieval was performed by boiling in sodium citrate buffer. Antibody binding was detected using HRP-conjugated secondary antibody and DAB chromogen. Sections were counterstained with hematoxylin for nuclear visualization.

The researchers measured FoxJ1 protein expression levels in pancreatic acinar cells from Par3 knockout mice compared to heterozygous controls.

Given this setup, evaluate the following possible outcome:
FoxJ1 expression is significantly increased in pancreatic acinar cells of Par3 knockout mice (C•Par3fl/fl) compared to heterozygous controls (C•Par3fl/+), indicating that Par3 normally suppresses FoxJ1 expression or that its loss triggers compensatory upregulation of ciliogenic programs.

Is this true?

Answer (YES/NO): NO